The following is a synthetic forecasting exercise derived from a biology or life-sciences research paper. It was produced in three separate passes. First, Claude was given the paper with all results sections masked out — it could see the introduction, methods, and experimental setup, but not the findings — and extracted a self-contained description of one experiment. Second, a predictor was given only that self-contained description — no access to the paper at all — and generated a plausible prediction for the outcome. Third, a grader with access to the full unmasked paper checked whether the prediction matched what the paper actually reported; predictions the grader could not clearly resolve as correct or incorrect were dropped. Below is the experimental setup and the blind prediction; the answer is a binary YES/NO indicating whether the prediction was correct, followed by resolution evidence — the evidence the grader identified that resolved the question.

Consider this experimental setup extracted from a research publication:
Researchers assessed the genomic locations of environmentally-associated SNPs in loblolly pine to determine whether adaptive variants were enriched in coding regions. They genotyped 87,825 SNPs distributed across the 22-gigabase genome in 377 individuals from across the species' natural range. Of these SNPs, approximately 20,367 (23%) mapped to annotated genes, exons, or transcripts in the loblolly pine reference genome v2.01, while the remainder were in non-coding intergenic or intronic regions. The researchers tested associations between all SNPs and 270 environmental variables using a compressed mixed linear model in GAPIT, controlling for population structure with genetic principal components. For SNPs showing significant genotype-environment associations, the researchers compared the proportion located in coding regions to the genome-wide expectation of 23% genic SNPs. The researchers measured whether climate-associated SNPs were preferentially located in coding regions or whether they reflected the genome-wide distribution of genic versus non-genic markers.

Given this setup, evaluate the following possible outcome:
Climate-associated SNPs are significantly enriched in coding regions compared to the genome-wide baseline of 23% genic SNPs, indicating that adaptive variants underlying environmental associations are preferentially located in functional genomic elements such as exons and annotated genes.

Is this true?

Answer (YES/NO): NO